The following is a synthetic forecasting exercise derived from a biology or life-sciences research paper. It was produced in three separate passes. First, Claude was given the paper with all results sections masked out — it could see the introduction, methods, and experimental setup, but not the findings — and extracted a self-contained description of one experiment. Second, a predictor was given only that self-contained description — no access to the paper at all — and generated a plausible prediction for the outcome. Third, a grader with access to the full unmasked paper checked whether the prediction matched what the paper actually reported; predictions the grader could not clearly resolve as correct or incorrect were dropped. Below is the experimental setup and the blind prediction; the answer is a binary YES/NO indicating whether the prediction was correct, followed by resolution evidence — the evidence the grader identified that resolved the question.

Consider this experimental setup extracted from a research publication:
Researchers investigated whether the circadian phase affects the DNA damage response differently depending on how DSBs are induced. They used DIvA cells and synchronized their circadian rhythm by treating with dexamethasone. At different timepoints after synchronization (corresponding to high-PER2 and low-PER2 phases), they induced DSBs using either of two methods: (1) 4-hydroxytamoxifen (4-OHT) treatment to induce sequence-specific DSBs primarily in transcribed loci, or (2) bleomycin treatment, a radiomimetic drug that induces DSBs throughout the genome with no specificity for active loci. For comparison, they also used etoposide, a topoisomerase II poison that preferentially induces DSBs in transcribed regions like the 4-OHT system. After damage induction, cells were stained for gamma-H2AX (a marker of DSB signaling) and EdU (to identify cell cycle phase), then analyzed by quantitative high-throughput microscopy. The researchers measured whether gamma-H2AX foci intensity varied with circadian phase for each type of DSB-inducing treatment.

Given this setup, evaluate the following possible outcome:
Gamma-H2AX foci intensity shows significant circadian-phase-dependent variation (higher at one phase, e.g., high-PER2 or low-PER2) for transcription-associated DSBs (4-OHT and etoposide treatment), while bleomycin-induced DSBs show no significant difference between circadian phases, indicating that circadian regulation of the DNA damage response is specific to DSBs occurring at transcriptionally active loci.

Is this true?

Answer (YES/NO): YES